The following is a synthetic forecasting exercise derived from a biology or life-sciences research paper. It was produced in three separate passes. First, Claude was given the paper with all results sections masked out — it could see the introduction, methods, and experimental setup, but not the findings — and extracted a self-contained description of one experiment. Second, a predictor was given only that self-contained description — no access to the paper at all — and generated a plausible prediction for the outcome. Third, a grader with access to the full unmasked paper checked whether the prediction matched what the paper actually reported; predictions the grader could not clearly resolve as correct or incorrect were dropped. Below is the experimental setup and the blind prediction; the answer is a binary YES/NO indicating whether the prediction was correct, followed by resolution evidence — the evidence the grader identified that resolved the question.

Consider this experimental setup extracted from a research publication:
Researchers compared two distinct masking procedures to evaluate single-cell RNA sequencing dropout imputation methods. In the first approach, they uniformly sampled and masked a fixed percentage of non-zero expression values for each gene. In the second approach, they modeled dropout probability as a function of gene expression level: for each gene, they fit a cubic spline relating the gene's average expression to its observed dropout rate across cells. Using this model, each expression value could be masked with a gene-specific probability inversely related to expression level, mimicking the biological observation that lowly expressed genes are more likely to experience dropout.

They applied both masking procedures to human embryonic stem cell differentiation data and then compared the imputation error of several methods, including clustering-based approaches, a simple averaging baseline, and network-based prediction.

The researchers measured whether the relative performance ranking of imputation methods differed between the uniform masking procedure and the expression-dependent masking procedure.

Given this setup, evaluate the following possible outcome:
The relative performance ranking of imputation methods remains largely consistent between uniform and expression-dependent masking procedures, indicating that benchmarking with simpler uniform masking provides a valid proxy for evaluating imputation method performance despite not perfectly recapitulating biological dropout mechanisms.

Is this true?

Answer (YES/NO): YES